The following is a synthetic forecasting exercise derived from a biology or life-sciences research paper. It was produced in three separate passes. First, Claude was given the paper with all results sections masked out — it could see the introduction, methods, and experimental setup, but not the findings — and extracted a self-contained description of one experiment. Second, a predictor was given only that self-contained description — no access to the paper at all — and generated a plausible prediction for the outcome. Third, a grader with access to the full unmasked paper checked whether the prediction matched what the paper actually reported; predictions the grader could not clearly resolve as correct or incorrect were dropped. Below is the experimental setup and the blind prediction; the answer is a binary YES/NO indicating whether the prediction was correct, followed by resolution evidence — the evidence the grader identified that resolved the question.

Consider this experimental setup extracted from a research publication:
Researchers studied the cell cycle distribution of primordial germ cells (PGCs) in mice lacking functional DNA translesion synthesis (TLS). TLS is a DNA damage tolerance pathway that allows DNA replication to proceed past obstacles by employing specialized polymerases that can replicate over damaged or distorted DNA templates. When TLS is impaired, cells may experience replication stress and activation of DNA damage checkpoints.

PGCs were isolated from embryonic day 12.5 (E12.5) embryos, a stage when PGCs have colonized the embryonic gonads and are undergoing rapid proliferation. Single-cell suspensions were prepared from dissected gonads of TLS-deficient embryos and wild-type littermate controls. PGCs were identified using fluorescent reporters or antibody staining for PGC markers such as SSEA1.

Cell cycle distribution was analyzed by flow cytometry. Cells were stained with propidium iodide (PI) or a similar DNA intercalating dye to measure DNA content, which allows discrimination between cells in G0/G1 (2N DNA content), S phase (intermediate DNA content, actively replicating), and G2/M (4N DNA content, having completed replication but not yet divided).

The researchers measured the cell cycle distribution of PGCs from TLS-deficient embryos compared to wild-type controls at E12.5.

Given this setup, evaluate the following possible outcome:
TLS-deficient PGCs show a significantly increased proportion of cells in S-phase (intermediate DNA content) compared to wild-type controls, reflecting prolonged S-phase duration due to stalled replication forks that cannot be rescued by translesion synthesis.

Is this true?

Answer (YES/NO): NO